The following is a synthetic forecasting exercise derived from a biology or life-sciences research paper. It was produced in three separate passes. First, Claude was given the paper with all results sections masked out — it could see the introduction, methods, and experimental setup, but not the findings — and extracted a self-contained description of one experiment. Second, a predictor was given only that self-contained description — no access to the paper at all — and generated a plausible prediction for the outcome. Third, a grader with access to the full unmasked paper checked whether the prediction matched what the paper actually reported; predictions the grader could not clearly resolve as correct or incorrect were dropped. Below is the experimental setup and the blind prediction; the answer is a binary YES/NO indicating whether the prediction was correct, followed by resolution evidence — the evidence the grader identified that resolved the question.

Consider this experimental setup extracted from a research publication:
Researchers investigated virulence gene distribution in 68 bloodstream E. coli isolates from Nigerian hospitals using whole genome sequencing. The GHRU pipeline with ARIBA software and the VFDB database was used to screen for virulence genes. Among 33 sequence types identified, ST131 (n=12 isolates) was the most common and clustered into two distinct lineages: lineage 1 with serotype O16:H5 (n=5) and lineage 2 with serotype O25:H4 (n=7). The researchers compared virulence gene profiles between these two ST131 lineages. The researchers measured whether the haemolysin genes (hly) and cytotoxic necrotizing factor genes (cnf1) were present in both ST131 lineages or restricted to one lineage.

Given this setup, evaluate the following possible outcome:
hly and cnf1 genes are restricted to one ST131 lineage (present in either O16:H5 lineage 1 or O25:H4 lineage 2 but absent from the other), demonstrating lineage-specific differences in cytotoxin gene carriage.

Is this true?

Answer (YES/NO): YES